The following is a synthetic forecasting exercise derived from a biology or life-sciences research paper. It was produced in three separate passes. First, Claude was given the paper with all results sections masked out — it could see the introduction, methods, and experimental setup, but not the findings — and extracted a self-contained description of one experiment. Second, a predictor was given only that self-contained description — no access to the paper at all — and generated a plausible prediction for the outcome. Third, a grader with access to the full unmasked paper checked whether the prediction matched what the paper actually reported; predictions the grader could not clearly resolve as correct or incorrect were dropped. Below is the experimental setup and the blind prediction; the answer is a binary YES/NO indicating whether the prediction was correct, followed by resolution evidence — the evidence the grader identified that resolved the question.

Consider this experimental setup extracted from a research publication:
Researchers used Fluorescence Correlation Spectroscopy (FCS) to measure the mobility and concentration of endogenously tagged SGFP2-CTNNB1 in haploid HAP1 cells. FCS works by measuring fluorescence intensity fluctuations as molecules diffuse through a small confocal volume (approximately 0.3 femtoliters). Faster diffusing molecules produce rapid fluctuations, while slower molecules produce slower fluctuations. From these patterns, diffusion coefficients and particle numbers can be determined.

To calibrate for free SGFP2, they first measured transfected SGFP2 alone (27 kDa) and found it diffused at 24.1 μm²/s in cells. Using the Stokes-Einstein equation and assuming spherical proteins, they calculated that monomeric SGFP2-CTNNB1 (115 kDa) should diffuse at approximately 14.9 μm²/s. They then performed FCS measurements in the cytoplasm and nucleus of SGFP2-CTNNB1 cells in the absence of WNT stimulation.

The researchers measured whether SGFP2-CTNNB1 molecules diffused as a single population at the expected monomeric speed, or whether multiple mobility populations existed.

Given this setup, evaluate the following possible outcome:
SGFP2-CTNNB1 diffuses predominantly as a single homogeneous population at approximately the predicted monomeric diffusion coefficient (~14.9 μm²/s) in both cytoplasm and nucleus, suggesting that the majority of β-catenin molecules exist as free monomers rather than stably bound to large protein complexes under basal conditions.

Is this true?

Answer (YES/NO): NO